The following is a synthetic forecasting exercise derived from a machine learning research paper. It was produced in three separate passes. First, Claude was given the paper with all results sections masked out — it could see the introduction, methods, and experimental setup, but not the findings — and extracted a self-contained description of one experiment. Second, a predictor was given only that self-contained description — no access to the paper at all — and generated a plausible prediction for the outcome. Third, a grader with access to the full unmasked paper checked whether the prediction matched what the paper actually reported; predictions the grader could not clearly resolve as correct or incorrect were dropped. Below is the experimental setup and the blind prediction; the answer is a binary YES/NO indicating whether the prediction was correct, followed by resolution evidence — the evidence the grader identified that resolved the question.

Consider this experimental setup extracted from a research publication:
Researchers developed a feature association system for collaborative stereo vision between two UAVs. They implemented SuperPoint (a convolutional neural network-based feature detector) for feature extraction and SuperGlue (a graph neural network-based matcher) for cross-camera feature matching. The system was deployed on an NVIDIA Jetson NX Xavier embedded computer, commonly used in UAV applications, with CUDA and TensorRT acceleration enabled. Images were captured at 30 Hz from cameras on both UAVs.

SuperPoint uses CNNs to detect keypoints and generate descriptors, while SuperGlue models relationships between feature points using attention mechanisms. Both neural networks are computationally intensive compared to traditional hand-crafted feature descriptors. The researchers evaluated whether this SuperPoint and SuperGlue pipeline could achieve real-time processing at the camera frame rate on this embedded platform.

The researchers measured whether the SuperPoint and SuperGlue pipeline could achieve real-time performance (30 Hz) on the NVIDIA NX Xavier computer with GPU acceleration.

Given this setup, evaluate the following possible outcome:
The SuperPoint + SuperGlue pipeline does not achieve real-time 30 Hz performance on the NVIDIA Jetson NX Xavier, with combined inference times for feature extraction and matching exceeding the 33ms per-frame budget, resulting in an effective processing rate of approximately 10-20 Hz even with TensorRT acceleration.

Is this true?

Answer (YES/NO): YES